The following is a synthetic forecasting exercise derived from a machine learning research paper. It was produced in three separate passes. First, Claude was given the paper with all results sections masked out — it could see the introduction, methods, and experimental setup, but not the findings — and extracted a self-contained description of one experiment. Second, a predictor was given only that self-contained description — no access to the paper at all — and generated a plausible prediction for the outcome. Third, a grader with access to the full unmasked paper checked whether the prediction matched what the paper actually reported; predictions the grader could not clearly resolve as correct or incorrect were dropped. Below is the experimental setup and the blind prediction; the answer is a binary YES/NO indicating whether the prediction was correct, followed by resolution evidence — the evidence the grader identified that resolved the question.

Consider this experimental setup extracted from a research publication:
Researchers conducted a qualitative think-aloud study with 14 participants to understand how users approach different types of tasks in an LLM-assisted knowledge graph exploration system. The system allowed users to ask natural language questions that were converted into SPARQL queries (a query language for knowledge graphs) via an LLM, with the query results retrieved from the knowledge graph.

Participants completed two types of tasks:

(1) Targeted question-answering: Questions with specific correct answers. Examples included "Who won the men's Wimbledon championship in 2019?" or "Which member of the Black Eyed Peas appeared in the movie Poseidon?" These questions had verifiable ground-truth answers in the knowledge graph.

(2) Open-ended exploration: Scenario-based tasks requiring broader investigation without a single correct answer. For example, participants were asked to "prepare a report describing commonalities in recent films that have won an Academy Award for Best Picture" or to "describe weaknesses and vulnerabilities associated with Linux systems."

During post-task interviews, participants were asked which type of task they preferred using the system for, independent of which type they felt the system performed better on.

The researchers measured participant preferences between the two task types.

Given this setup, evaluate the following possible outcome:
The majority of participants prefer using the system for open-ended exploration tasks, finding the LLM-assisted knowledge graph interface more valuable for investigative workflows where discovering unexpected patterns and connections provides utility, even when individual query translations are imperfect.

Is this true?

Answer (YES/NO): YES